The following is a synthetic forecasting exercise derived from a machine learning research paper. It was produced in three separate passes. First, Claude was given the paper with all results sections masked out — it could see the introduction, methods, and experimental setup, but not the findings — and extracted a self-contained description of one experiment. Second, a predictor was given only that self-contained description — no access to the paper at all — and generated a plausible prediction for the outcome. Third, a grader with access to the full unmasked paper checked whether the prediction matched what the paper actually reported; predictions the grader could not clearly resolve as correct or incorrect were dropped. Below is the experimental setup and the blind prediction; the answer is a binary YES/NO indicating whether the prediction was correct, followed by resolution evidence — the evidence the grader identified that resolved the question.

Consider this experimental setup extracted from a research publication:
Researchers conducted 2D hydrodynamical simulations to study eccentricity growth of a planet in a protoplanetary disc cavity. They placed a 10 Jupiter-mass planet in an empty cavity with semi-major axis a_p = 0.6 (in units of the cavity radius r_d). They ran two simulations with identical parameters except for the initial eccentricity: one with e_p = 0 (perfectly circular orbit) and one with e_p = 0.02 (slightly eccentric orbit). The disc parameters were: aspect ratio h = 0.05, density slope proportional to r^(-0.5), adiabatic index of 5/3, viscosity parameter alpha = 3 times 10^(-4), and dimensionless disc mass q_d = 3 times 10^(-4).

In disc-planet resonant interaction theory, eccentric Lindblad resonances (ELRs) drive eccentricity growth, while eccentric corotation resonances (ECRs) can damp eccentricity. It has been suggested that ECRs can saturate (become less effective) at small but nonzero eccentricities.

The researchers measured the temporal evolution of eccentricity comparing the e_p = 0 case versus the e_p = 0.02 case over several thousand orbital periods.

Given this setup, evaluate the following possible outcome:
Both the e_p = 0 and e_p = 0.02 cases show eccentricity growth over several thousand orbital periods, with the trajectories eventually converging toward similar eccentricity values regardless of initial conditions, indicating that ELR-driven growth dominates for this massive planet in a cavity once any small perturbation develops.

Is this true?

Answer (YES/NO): NO